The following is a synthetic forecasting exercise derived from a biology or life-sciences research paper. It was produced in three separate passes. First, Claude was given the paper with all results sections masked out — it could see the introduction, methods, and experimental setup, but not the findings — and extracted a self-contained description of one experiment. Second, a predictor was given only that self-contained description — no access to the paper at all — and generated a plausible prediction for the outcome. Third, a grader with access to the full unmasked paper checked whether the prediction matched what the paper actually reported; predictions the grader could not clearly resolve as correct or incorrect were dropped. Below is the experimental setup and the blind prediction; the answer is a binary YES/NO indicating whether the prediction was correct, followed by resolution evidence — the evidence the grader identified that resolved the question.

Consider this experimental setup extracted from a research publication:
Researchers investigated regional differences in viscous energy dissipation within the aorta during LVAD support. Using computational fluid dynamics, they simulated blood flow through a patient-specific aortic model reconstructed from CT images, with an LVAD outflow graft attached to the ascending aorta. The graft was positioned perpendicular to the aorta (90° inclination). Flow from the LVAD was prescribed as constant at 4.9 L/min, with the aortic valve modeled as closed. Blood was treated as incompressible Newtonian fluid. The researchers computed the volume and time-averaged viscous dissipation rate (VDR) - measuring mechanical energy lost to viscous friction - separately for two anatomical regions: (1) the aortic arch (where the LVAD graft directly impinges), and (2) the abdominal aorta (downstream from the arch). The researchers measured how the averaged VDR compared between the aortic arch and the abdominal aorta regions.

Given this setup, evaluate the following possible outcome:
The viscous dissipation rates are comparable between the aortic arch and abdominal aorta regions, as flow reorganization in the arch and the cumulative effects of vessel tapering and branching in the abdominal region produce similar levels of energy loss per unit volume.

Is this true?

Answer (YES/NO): NO